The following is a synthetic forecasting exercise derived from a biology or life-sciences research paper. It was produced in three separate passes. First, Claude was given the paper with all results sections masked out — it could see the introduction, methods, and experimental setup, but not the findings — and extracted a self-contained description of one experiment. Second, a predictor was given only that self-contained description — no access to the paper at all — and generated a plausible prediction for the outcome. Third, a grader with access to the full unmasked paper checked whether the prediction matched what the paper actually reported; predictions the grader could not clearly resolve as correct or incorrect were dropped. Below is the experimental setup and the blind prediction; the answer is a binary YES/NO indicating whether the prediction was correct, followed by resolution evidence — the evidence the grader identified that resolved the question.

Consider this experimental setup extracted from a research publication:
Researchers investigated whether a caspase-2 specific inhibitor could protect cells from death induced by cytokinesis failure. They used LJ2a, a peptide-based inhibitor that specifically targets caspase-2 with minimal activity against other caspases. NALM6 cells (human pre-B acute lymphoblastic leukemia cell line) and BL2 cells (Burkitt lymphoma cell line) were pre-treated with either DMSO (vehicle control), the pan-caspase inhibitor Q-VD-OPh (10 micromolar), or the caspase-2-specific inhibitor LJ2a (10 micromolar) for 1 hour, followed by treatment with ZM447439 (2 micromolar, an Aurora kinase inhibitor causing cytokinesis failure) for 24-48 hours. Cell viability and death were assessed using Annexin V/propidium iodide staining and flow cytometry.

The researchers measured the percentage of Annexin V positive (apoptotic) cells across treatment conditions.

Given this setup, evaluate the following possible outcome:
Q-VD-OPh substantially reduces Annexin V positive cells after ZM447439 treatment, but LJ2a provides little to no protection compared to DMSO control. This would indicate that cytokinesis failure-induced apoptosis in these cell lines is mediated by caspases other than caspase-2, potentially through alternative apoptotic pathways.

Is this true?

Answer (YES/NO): NO